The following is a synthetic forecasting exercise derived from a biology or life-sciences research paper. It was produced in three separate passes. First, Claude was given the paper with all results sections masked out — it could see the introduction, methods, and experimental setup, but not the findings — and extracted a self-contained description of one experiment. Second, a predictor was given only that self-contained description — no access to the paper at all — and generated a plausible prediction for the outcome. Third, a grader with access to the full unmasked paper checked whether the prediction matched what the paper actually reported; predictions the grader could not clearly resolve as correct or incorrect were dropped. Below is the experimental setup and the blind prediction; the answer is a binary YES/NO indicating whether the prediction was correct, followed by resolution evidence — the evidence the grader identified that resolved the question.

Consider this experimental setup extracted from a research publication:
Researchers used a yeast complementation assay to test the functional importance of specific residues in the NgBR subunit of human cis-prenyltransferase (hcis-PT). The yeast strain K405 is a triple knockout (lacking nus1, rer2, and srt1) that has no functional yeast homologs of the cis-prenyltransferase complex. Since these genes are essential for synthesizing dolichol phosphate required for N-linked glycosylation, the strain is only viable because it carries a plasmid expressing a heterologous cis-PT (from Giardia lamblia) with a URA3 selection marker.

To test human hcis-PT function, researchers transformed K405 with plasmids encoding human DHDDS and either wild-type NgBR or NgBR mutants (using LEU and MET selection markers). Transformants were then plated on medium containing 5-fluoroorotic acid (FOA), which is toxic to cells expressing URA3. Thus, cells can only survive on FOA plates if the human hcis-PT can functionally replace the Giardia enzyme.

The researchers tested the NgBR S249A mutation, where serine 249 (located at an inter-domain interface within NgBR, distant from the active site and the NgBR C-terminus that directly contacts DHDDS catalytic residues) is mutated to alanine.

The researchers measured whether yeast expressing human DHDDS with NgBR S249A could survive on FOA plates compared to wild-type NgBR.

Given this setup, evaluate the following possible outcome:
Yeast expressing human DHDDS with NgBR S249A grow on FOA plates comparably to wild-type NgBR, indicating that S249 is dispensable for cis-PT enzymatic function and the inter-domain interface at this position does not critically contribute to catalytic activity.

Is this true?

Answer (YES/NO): NO